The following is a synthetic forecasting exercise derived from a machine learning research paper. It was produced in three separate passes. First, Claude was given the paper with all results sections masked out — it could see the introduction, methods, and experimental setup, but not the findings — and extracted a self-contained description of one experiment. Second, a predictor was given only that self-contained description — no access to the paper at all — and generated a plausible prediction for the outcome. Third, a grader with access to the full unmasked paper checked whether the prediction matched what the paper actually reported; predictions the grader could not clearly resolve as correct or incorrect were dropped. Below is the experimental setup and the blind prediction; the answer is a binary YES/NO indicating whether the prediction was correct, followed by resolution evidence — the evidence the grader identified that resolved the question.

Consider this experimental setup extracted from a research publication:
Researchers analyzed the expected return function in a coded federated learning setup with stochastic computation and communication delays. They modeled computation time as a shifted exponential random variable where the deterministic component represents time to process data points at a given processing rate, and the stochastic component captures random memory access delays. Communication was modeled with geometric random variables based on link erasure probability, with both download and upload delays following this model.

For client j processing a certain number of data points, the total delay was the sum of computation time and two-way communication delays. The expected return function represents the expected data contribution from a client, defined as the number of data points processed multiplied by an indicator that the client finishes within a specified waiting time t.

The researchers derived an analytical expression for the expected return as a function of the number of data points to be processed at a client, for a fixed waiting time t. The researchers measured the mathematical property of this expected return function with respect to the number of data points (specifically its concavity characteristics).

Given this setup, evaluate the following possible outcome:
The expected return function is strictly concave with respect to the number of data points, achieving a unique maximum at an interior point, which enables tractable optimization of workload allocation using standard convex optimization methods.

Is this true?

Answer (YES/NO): NO